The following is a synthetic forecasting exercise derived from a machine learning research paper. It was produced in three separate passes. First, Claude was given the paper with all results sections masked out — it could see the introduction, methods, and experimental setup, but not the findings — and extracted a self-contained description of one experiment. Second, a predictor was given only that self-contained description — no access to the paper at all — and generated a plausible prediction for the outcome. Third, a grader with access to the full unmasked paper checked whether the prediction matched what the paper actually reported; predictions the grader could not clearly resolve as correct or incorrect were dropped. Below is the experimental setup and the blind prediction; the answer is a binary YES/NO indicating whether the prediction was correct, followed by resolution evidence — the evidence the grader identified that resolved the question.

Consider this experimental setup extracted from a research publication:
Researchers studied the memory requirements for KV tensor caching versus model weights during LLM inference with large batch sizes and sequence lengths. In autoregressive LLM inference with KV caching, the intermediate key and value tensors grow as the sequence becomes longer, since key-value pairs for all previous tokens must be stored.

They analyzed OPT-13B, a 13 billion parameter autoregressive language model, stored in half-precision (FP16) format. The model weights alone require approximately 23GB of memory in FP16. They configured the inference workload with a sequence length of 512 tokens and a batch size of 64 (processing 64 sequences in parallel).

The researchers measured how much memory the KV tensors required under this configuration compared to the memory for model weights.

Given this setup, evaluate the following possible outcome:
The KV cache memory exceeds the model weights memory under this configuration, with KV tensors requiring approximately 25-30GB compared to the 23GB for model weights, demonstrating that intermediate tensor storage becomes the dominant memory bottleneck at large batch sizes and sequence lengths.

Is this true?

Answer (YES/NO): YES